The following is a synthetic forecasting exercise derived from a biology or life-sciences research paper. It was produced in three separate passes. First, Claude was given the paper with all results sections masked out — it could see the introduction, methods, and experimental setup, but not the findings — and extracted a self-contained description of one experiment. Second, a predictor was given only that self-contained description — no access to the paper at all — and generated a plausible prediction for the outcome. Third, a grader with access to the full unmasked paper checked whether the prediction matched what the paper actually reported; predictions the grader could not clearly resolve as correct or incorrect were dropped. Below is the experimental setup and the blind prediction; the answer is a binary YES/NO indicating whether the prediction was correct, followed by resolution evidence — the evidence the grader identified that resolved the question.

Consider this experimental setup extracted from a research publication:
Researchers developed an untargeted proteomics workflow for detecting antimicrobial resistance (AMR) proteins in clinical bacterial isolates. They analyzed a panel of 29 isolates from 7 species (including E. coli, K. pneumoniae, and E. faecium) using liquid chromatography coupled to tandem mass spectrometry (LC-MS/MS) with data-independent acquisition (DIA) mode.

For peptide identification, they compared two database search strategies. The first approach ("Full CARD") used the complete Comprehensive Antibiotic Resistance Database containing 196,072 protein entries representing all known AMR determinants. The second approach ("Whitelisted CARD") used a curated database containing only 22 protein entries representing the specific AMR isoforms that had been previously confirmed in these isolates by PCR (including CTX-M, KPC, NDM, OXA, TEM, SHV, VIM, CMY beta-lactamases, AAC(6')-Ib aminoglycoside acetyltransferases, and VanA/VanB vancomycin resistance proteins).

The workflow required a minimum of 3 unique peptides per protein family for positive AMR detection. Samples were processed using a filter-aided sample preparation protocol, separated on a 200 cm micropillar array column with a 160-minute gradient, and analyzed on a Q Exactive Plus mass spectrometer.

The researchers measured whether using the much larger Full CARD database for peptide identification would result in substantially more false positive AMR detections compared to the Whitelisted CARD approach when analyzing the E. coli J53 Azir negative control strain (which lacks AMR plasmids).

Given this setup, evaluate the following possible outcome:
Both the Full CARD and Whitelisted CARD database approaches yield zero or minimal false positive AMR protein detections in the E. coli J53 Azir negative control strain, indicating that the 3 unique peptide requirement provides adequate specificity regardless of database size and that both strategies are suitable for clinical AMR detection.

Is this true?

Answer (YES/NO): YES